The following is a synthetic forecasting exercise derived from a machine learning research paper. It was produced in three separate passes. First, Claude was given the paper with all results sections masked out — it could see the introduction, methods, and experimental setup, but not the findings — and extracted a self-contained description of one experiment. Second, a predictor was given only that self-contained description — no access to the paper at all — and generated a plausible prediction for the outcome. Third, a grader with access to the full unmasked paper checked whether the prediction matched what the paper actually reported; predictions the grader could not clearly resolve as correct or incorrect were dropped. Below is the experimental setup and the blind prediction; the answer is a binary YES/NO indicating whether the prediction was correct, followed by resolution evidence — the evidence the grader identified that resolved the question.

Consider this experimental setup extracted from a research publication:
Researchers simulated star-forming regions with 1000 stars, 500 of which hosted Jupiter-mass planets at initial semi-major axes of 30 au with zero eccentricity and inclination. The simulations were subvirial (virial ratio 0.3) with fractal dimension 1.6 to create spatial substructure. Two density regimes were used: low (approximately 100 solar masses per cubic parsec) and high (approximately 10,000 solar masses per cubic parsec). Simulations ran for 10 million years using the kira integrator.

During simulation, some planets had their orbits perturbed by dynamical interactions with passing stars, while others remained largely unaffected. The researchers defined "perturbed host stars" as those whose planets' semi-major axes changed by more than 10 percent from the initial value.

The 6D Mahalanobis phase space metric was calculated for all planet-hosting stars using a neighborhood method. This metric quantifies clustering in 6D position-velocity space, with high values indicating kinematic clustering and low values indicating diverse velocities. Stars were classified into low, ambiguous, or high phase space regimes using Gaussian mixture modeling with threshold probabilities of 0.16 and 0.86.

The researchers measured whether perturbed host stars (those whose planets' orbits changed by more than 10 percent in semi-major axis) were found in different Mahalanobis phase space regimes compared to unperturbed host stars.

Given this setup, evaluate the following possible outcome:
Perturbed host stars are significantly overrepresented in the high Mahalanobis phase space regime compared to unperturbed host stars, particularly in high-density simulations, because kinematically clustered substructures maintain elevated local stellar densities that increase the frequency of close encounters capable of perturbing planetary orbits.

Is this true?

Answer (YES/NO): NO